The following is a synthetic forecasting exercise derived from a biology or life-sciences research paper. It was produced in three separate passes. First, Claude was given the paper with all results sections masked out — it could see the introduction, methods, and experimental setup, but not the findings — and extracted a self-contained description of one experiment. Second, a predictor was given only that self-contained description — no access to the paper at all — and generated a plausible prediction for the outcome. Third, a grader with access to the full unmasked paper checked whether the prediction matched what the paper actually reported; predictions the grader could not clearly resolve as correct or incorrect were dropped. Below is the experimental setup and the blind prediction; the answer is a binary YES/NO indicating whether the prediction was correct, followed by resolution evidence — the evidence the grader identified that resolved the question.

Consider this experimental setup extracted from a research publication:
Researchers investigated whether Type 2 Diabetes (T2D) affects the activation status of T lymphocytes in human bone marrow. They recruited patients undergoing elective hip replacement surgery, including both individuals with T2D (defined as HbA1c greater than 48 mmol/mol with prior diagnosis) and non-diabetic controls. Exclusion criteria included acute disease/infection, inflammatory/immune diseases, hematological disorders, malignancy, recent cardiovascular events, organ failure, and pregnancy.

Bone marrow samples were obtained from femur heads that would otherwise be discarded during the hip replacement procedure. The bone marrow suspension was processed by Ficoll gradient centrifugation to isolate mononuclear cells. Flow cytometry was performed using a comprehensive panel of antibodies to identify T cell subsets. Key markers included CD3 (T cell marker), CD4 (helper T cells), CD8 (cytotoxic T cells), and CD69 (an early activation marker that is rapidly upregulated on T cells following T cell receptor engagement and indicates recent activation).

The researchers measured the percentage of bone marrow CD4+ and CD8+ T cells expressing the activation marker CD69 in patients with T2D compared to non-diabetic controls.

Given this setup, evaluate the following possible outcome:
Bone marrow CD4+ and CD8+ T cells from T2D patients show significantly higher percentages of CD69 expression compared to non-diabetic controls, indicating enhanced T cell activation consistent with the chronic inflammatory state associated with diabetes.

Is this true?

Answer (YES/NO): YES